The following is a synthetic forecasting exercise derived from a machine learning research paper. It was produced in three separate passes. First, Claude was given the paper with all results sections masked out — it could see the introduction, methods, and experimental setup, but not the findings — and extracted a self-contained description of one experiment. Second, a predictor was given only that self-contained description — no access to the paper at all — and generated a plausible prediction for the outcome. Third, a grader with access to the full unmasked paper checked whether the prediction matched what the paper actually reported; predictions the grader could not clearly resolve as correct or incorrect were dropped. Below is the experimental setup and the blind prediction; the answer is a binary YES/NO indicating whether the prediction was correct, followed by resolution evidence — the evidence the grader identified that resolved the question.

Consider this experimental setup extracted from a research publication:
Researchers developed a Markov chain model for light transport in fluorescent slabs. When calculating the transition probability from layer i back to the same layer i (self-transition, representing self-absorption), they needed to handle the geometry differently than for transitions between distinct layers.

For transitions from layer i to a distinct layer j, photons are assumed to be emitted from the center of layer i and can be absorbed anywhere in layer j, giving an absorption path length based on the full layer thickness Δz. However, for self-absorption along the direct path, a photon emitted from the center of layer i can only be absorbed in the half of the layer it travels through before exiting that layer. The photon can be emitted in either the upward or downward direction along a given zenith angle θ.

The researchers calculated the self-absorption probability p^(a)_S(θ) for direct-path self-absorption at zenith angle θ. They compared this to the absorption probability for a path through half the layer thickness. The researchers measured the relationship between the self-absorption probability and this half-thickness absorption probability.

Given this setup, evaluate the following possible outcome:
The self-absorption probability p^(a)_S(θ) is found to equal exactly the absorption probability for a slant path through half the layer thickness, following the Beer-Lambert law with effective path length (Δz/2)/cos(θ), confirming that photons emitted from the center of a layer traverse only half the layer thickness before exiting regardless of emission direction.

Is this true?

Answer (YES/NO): NO